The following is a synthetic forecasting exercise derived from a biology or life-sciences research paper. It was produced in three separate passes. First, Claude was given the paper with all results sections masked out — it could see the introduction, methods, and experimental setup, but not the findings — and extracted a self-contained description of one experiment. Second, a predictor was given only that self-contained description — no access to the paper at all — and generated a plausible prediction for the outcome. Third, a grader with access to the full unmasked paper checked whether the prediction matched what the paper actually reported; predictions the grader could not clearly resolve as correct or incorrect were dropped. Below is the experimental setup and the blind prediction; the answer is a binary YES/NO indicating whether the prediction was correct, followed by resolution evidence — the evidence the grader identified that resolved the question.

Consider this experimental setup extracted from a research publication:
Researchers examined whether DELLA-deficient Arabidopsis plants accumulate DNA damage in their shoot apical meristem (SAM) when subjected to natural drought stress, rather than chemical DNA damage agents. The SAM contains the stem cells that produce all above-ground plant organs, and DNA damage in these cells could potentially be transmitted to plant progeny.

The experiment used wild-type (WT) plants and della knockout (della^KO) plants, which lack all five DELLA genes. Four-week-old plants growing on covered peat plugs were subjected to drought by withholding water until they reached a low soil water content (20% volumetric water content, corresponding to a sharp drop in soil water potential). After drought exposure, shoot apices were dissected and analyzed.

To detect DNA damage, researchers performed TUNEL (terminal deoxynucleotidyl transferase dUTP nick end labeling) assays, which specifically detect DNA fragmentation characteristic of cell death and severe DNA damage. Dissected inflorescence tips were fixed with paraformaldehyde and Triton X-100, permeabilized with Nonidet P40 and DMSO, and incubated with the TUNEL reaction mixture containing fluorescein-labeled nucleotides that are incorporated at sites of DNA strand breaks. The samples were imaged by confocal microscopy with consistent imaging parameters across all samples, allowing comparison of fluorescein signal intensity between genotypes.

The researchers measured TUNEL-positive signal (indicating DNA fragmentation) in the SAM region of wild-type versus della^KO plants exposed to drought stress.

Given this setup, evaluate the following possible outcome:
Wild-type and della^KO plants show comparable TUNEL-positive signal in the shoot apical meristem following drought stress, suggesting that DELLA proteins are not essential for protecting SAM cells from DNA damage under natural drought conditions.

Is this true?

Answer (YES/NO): NO